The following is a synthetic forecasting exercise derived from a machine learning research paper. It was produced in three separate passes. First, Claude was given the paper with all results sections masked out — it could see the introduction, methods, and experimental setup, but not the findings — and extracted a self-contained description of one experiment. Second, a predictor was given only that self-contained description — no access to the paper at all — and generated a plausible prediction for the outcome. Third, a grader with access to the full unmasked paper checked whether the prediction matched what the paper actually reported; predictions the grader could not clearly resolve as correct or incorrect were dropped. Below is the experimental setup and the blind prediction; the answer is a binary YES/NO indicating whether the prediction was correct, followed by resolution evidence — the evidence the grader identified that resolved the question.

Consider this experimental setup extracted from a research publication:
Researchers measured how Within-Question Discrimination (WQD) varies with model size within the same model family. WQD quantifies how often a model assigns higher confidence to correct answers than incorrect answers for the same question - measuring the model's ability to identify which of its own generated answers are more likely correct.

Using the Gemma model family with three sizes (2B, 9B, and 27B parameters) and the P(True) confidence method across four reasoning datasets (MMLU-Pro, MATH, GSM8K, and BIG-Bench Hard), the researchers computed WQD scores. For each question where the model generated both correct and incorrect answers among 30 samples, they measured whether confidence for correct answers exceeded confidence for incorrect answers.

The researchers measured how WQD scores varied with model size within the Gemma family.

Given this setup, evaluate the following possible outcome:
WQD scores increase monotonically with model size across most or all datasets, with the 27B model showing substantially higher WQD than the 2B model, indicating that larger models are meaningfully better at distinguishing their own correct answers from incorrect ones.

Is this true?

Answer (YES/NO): NO